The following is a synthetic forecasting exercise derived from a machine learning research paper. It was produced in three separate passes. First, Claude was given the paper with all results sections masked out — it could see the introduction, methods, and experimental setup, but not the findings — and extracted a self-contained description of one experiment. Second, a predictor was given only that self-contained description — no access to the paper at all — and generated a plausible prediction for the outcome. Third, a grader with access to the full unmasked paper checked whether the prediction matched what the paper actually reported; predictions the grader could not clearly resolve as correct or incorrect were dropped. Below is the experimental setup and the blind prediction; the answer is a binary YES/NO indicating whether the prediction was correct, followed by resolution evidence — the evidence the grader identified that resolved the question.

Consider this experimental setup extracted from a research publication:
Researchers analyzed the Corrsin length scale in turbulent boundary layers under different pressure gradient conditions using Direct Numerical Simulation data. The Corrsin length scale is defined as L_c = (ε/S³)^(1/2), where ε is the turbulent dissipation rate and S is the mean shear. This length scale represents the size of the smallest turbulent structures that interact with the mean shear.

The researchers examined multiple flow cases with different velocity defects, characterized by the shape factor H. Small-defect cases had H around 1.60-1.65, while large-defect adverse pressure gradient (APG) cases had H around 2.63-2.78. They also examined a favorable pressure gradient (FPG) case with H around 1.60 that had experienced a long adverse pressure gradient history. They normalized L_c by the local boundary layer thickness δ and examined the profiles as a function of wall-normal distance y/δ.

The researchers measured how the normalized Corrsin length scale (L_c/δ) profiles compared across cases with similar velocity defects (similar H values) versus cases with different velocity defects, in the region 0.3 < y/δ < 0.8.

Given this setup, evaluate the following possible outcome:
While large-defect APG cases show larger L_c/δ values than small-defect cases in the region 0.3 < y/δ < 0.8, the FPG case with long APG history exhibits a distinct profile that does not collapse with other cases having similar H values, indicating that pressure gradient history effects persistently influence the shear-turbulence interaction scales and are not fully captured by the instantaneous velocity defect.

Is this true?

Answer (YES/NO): NO